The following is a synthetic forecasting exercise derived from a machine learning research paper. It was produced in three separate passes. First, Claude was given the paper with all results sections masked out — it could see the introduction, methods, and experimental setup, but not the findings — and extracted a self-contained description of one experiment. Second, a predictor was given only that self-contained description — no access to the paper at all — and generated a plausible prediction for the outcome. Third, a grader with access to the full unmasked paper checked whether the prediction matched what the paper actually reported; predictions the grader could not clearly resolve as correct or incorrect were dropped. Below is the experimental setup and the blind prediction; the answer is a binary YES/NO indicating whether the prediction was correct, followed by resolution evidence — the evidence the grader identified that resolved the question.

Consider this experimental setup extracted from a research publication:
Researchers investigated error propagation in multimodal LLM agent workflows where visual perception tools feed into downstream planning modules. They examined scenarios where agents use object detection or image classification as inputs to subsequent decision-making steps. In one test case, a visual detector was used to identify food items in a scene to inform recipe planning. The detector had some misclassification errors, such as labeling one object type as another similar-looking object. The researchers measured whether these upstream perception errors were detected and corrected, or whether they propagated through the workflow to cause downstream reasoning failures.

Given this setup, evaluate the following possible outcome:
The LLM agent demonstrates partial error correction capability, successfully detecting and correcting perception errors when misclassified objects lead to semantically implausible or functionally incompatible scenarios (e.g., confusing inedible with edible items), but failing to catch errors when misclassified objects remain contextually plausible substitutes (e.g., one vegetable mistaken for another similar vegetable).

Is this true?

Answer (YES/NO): NO